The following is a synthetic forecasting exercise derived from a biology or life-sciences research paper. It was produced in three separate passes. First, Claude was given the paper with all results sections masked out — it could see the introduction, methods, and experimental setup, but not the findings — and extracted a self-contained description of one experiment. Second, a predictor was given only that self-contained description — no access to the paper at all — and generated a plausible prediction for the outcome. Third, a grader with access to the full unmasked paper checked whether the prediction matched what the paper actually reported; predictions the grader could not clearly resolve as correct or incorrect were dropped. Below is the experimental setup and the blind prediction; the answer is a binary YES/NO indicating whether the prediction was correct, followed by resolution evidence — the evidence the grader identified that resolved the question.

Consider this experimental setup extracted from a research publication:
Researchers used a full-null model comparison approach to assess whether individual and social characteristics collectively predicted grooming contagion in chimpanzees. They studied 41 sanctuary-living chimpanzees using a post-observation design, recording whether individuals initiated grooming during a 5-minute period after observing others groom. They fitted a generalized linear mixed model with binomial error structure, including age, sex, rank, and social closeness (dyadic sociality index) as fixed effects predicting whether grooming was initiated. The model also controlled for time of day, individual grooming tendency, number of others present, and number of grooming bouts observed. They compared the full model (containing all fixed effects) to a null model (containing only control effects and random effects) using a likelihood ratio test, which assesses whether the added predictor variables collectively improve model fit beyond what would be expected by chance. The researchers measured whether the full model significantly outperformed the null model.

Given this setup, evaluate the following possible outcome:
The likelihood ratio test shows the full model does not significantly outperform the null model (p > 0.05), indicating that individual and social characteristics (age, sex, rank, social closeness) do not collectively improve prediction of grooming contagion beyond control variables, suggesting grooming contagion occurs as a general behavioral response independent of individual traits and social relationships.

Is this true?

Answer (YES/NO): NO